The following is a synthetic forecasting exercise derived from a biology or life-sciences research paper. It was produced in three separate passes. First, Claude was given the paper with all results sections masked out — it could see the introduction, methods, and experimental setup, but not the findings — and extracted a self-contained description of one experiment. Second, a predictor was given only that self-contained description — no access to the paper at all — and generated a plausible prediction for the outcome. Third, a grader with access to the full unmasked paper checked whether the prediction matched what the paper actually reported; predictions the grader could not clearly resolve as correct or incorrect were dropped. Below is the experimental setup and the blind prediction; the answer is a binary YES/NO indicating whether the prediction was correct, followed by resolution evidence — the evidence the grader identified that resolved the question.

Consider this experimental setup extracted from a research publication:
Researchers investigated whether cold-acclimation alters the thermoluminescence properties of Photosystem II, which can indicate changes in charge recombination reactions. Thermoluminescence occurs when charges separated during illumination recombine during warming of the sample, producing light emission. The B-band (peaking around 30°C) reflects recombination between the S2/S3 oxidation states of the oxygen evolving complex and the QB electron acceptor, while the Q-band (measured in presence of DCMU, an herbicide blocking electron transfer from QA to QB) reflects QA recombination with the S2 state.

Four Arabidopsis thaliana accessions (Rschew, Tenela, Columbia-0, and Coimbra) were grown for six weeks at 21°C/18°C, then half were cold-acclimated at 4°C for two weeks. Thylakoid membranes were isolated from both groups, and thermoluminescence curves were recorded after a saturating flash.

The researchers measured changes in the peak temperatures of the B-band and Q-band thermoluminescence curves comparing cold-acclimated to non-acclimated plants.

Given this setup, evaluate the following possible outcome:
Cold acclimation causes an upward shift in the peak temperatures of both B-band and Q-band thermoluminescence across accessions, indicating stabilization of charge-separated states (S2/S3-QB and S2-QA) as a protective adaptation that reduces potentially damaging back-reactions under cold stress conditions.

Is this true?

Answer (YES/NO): NO